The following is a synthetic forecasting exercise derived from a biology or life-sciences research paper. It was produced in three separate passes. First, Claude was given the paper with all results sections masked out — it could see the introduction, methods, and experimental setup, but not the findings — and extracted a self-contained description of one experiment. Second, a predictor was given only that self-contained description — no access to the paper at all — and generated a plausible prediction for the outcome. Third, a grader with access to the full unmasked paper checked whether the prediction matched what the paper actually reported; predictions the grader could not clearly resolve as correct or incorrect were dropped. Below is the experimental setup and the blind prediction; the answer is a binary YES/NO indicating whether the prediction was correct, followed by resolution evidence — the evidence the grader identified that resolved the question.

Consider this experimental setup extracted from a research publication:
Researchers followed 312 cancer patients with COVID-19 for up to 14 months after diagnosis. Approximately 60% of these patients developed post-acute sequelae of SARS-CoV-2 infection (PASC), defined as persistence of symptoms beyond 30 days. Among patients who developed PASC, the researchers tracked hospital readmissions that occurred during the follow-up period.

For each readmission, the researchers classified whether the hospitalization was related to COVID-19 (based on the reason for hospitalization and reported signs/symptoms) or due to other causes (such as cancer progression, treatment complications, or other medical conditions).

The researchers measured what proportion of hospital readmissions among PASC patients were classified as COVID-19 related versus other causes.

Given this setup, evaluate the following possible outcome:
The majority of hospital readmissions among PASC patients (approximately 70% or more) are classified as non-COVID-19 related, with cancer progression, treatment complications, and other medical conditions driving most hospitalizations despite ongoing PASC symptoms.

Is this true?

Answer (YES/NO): YES